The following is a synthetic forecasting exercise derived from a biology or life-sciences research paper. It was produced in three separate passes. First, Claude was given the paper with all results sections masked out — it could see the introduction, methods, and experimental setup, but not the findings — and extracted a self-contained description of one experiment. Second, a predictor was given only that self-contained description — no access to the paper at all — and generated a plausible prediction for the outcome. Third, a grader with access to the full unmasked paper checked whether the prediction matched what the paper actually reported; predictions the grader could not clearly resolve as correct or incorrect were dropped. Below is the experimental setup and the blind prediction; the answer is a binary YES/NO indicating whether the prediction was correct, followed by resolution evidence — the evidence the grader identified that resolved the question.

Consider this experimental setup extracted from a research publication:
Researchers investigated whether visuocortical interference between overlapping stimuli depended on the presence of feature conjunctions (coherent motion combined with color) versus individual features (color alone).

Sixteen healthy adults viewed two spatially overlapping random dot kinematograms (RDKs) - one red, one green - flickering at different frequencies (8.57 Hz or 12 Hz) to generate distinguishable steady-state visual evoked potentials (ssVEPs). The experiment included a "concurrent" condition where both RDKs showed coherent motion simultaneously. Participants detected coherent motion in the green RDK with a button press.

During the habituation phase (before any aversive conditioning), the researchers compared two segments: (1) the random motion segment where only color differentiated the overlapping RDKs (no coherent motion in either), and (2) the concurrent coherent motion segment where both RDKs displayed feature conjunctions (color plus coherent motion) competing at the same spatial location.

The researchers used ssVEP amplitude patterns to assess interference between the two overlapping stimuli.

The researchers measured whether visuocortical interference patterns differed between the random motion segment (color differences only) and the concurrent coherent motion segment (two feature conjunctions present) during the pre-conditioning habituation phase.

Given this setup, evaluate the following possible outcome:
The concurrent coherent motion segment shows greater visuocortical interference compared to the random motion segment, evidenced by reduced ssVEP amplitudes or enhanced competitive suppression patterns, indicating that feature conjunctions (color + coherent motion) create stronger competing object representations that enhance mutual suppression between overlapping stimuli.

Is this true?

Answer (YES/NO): YES